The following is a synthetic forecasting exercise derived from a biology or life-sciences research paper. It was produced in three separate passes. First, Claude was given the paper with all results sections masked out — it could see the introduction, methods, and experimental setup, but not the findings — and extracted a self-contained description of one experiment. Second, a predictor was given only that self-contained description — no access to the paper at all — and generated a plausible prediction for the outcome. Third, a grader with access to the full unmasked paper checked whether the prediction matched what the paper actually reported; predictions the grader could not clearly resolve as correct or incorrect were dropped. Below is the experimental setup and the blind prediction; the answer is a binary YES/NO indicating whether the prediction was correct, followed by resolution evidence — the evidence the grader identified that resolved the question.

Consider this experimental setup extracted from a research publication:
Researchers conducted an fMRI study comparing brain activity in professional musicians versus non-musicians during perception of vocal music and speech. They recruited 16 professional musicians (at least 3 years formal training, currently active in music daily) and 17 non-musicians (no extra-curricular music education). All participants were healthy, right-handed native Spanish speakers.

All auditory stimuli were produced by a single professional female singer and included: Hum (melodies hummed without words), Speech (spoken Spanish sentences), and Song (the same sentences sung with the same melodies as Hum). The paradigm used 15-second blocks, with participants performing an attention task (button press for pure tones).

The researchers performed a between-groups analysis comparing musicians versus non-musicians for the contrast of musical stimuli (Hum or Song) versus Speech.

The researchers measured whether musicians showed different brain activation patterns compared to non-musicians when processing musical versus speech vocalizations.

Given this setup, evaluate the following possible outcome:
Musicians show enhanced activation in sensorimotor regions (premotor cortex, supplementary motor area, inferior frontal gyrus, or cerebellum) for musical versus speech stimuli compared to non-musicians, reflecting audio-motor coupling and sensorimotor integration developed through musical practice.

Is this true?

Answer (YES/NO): NO